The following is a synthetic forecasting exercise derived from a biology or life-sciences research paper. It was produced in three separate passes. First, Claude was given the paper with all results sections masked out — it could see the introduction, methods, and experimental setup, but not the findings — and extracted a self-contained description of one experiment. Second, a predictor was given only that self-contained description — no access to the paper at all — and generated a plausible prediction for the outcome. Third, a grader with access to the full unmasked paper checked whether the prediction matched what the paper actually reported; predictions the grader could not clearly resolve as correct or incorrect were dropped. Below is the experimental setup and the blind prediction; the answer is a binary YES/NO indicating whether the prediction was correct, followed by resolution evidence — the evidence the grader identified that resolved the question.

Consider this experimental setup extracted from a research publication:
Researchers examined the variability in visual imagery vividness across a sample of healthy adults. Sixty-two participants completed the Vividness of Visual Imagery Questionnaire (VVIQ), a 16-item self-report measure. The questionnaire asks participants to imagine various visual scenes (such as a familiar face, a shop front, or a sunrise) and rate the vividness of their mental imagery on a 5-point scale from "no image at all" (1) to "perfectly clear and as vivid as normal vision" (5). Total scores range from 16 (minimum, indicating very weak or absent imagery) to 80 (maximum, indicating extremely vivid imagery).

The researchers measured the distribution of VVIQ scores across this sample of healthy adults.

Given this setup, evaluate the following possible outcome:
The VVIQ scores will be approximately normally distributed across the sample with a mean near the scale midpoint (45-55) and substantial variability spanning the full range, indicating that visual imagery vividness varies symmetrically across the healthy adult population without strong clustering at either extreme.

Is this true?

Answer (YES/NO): NO